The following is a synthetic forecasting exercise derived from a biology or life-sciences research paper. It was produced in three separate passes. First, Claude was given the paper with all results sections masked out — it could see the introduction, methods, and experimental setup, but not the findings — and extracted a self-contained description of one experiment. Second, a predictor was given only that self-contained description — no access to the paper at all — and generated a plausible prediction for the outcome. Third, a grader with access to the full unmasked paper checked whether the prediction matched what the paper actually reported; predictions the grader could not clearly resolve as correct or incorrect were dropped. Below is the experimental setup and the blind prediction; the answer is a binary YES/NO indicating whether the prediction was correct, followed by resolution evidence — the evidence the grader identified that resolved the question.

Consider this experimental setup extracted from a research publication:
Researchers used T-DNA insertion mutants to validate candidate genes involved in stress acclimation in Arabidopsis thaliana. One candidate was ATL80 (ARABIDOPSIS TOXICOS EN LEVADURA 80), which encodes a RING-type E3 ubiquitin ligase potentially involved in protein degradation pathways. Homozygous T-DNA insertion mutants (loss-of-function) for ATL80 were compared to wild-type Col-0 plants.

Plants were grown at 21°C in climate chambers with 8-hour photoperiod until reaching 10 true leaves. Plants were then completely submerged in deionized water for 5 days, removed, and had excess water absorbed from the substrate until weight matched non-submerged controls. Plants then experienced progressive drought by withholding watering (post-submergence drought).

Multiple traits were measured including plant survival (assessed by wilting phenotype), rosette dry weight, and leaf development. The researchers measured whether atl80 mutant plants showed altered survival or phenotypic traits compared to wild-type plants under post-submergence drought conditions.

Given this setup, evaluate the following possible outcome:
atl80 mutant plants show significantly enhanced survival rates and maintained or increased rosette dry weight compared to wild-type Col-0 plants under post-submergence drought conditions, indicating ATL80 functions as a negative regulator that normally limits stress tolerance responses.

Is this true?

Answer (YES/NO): NO